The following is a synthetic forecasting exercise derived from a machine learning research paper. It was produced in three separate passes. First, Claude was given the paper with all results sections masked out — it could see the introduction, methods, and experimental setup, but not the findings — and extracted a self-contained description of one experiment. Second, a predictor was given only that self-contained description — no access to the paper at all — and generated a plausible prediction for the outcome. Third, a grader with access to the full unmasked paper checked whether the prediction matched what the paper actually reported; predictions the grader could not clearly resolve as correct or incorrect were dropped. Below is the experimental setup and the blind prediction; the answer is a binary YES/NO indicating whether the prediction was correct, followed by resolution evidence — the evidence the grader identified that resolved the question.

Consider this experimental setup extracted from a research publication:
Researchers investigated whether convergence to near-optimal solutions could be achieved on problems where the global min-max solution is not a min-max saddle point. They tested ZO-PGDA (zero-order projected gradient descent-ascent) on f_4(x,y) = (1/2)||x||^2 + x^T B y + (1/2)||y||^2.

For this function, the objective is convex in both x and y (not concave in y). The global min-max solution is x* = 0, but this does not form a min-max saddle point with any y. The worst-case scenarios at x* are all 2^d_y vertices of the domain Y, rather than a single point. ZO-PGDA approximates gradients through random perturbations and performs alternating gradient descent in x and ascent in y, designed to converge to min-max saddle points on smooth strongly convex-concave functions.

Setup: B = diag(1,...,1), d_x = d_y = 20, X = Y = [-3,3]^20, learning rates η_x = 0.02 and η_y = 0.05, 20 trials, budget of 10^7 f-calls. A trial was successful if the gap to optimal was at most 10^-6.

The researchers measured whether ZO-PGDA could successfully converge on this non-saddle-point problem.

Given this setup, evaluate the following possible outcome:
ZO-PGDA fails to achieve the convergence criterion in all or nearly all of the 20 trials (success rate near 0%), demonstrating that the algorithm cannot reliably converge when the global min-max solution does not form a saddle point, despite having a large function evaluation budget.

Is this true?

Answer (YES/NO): YES